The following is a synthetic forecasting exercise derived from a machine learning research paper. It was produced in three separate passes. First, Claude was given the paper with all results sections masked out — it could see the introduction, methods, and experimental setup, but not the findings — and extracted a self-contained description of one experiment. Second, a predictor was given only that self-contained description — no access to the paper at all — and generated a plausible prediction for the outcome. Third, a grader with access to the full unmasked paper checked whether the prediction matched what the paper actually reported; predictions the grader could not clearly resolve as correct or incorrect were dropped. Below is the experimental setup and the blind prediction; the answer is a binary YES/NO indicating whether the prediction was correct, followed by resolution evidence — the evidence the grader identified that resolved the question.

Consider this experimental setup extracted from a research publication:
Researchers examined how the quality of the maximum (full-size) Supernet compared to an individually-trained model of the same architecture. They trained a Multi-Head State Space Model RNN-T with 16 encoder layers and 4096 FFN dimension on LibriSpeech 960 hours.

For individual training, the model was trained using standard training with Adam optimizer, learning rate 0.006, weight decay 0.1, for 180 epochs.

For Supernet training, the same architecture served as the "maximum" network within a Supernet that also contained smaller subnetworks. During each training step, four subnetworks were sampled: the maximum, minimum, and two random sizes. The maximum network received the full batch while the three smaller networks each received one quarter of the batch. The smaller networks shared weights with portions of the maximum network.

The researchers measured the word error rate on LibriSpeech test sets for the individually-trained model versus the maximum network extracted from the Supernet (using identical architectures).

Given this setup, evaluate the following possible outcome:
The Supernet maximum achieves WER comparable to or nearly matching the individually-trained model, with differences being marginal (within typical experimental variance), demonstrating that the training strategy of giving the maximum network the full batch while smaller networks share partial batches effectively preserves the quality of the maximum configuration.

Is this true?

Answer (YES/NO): YES